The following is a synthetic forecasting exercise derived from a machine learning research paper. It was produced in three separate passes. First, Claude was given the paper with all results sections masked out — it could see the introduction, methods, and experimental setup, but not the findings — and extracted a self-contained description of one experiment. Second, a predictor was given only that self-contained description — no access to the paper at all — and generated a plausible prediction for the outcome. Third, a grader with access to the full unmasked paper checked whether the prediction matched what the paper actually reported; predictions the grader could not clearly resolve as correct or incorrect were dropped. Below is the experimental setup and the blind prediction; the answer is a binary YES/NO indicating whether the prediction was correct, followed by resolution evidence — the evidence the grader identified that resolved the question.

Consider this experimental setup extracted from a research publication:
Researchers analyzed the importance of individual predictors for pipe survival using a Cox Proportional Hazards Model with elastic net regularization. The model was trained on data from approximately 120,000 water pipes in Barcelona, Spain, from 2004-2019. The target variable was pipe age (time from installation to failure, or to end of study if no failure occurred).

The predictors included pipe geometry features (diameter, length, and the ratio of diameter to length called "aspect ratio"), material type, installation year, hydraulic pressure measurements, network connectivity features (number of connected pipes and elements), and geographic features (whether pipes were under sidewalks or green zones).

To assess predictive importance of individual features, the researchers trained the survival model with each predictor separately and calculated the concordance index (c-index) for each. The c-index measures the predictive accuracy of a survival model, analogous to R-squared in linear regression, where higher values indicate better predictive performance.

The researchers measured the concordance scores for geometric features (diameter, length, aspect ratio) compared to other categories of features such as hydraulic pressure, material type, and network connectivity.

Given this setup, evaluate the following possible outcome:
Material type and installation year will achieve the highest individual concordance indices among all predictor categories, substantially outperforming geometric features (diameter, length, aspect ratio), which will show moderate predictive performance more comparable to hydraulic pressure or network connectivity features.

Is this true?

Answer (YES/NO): NO